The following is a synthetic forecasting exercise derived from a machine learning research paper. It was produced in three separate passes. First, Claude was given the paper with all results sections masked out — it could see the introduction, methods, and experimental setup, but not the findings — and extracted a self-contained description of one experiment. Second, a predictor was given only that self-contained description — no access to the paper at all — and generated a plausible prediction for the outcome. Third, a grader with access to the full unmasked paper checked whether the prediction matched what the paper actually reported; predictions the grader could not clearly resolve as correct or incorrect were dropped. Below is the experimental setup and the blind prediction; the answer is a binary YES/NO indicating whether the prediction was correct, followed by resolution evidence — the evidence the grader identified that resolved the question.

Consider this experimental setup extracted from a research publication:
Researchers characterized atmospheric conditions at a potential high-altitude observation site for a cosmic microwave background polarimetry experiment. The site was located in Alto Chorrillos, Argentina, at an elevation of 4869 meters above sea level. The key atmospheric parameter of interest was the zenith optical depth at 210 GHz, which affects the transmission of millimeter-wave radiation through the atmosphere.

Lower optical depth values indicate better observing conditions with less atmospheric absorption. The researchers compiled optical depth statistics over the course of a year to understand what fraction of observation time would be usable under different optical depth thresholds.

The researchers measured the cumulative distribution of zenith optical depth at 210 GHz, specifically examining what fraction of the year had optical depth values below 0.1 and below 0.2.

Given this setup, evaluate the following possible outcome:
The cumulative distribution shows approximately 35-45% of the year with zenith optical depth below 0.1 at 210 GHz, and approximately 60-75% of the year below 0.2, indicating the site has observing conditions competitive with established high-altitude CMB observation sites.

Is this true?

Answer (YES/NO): NO